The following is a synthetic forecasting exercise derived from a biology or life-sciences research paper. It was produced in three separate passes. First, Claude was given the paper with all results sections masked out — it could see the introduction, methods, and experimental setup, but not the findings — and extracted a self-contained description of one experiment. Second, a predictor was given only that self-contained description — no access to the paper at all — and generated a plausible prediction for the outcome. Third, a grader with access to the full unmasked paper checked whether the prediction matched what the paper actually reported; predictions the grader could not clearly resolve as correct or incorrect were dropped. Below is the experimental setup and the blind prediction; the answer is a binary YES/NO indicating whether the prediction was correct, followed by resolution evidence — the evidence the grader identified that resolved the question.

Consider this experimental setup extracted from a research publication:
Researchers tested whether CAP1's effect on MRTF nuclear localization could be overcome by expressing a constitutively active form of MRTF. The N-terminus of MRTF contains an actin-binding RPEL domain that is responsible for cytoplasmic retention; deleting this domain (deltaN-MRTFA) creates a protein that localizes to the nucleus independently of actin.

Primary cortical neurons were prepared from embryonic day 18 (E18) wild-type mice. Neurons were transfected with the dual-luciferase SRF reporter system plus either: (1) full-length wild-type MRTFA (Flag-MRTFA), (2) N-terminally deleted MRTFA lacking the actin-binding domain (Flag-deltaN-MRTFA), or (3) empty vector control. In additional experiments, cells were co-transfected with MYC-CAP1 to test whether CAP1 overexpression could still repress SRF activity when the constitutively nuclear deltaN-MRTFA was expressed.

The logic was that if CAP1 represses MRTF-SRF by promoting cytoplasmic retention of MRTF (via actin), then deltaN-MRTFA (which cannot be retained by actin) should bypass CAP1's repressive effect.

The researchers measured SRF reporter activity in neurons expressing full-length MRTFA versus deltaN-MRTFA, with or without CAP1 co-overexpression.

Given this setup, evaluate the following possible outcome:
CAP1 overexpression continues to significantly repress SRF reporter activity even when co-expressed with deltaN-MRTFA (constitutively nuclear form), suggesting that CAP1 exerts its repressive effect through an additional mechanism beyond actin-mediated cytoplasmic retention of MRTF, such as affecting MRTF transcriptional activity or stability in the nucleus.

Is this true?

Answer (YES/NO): NO